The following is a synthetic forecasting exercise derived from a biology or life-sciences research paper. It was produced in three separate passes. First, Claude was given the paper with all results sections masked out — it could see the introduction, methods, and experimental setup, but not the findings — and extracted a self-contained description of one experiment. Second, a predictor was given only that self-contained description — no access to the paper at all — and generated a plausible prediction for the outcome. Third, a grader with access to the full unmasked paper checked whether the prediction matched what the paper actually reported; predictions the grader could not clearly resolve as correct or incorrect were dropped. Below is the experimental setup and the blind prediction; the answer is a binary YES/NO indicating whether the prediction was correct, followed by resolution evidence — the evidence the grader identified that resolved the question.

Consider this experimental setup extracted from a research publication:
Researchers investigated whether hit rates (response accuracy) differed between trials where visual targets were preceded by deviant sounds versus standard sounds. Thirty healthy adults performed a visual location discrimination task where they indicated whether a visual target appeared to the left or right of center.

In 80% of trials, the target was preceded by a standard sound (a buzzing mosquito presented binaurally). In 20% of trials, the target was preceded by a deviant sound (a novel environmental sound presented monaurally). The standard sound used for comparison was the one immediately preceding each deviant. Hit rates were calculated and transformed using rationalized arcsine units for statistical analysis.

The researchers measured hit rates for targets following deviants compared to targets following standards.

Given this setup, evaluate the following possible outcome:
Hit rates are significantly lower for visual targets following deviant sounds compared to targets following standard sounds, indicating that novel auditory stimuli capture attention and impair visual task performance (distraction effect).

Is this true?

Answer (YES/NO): NO